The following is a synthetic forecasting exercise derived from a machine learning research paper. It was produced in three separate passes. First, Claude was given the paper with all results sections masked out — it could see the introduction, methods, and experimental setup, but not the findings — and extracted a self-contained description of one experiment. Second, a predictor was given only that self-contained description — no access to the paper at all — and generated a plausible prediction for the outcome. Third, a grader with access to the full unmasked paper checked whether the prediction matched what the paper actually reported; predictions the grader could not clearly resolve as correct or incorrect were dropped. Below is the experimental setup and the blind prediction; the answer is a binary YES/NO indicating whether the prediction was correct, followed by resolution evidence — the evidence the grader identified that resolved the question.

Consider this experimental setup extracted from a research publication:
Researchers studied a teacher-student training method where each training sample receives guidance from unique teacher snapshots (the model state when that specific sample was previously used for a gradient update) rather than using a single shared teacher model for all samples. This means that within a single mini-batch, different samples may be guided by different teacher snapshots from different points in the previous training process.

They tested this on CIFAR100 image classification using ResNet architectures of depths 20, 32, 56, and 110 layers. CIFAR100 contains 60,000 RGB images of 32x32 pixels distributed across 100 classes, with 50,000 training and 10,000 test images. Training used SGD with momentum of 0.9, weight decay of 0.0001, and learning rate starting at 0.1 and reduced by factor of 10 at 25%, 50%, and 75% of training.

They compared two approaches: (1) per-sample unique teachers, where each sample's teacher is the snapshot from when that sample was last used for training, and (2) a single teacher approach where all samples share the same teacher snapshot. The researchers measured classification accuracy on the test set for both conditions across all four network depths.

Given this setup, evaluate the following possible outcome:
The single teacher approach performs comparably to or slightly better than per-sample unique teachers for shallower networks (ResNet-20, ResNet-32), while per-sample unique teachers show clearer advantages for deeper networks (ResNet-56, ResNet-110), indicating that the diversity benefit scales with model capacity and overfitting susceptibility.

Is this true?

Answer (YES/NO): NO